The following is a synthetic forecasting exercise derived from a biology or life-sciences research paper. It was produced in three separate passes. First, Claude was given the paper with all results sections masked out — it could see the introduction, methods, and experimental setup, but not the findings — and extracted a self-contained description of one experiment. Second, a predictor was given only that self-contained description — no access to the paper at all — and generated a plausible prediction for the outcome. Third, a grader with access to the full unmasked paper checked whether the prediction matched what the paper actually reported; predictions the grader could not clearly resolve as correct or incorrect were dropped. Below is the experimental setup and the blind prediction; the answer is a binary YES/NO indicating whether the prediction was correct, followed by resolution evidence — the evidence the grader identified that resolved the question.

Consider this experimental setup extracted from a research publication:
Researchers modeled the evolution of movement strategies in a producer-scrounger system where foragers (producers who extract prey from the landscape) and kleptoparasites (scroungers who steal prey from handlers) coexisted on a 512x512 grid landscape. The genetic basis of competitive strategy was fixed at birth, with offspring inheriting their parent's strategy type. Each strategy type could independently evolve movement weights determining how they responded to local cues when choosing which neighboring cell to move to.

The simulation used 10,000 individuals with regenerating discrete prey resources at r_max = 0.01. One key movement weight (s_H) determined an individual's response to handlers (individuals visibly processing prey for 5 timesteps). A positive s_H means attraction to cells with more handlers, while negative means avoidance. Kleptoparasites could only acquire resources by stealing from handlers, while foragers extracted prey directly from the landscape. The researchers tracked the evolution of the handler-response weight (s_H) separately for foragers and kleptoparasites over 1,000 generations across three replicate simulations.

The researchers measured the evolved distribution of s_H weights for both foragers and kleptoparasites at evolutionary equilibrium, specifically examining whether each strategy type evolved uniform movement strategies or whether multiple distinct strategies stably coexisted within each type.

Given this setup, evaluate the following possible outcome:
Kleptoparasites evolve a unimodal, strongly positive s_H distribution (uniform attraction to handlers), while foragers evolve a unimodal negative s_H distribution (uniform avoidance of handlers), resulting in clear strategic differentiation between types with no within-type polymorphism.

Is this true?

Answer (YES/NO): NO